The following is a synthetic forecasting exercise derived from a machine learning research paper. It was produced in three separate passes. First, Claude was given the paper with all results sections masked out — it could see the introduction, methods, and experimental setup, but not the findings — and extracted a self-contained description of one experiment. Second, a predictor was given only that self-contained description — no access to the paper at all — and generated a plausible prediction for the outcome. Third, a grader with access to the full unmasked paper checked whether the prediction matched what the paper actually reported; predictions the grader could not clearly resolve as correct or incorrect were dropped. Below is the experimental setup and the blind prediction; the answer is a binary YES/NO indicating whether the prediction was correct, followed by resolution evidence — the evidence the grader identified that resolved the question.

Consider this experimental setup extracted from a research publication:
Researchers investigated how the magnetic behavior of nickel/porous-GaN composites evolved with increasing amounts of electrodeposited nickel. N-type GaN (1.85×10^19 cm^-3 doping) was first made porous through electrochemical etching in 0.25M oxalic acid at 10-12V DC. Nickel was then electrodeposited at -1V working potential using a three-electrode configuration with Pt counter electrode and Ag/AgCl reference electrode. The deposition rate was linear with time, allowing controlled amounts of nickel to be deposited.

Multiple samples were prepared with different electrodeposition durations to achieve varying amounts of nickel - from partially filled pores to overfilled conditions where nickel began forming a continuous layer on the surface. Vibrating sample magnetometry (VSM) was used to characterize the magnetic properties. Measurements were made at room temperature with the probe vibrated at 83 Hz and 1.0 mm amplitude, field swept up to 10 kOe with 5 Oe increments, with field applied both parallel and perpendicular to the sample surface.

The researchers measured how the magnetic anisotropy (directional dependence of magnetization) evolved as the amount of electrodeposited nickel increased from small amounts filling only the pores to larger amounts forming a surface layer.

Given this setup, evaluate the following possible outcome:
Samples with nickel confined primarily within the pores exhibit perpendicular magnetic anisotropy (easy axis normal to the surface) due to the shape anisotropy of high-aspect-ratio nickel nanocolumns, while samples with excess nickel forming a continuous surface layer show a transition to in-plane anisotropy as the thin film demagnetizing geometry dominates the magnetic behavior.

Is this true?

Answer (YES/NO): NO